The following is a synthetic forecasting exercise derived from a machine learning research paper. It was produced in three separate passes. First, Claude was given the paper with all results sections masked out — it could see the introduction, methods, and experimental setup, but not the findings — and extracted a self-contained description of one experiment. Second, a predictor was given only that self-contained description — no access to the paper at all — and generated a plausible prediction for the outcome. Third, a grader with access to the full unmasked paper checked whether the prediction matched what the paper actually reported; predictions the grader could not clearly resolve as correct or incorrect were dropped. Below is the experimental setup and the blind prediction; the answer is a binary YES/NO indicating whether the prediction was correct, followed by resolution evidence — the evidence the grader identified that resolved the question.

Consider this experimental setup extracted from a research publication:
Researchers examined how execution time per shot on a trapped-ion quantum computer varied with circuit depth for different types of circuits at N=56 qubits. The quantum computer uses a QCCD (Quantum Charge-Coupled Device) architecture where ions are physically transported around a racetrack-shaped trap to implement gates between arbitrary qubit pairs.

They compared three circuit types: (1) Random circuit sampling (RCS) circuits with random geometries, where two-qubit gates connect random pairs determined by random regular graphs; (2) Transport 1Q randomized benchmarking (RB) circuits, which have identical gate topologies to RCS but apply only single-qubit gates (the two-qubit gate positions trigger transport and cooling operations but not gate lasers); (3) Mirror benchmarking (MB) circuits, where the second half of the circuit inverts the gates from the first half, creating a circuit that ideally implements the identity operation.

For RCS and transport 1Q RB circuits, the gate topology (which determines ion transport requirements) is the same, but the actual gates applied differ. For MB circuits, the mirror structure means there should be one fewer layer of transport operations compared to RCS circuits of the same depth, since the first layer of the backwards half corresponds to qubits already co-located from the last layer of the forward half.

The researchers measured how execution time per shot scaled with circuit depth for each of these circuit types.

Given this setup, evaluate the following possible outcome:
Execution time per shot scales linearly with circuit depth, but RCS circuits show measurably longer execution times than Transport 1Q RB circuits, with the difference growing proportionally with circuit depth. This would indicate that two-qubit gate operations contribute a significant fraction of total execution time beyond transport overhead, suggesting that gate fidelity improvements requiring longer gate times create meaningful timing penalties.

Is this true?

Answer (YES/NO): NO